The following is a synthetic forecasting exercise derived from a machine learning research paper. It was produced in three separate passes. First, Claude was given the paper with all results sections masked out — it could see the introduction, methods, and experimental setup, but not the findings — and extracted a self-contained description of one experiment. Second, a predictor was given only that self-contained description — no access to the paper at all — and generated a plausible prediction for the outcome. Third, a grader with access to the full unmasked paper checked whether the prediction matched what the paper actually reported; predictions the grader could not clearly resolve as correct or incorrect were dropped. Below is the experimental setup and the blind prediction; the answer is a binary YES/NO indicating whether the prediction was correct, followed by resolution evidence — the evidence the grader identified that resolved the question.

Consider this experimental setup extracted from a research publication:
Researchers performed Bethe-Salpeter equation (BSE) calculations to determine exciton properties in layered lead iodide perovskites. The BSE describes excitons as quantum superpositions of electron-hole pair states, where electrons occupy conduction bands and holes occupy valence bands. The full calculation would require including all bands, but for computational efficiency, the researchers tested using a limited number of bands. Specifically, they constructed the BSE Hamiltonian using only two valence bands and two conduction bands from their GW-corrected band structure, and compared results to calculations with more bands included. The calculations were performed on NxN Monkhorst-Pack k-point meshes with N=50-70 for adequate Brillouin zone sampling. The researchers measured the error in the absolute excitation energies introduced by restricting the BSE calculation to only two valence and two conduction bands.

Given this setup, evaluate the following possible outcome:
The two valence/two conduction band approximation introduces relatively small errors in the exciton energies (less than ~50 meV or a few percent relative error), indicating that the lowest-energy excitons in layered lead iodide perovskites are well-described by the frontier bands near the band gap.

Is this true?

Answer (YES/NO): YES